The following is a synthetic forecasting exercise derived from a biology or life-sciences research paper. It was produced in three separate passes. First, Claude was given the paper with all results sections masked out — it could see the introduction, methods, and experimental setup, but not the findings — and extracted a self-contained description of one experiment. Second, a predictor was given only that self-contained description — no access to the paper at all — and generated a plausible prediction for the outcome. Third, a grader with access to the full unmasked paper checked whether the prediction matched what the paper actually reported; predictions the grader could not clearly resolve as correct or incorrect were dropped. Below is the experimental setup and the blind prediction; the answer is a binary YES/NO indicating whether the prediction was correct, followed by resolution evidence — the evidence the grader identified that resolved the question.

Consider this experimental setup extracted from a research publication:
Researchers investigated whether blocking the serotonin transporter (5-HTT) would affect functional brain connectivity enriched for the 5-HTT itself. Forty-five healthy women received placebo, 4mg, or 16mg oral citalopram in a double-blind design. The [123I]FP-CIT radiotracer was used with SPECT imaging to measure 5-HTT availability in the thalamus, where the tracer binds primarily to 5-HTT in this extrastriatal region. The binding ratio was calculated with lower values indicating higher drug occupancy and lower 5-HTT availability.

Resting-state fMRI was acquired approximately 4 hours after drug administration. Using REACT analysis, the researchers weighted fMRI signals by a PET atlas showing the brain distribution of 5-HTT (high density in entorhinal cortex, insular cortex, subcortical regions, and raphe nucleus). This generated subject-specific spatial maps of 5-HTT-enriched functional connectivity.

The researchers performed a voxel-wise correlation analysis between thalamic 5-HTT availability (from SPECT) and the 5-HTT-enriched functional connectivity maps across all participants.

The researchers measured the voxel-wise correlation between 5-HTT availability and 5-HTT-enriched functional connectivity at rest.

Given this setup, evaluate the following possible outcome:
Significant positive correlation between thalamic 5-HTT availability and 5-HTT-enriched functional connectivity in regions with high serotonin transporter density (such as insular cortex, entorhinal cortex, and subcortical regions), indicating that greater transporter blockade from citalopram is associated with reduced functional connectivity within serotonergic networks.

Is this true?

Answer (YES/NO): NO